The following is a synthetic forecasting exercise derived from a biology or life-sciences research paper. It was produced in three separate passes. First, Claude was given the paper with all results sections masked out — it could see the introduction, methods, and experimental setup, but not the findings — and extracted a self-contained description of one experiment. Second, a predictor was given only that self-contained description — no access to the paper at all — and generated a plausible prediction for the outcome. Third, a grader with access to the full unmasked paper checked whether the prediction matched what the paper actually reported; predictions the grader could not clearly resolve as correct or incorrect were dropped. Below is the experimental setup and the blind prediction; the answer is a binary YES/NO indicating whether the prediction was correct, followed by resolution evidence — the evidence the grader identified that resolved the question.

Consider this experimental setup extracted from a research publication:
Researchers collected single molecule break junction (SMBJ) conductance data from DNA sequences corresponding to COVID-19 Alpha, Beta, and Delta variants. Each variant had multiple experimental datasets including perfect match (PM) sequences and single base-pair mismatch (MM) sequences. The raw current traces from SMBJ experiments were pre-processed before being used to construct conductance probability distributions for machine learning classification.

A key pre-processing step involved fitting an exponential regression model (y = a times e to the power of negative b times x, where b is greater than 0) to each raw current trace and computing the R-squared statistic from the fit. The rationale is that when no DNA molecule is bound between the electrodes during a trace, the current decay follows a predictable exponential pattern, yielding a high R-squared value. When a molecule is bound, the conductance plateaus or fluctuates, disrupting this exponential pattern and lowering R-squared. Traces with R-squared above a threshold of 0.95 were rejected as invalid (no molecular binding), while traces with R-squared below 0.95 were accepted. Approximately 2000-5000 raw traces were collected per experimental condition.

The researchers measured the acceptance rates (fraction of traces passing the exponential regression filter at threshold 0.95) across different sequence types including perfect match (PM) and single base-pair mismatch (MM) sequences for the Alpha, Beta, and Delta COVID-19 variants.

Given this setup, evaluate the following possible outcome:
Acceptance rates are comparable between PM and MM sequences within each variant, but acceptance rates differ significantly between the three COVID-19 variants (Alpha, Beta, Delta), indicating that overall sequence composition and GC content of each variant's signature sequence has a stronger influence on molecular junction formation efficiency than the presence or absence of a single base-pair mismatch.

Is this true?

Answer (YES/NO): NO